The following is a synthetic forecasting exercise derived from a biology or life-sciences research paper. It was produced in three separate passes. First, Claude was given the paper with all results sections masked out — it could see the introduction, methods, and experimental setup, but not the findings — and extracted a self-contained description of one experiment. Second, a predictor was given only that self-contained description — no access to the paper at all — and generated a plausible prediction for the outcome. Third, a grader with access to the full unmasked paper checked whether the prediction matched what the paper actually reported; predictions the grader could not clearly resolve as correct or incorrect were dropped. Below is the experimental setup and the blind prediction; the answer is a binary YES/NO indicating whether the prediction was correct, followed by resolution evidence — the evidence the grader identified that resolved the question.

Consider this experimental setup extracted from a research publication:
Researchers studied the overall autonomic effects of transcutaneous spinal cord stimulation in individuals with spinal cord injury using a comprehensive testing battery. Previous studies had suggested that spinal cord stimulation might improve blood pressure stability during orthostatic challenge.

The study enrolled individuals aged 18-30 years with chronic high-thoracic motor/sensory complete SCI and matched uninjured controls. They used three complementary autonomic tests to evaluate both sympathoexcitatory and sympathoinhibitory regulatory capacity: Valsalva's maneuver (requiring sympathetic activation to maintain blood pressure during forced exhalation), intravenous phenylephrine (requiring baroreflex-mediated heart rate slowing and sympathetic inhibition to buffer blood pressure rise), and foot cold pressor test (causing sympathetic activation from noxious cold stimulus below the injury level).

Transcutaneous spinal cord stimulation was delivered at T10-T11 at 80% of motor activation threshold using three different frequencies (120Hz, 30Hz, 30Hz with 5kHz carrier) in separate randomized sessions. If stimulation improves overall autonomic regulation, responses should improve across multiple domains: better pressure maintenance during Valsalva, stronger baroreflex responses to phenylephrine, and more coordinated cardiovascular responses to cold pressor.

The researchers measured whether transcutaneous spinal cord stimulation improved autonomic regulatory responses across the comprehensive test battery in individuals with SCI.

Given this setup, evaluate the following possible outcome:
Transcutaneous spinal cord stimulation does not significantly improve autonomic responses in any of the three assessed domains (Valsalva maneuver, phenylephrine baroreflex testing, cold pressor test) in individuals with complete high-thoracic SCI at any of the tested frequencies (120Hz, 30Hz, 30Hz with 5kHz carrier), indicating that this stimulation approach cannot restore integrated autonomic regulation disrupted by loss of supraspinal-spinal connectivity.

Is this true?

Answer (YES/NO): NO